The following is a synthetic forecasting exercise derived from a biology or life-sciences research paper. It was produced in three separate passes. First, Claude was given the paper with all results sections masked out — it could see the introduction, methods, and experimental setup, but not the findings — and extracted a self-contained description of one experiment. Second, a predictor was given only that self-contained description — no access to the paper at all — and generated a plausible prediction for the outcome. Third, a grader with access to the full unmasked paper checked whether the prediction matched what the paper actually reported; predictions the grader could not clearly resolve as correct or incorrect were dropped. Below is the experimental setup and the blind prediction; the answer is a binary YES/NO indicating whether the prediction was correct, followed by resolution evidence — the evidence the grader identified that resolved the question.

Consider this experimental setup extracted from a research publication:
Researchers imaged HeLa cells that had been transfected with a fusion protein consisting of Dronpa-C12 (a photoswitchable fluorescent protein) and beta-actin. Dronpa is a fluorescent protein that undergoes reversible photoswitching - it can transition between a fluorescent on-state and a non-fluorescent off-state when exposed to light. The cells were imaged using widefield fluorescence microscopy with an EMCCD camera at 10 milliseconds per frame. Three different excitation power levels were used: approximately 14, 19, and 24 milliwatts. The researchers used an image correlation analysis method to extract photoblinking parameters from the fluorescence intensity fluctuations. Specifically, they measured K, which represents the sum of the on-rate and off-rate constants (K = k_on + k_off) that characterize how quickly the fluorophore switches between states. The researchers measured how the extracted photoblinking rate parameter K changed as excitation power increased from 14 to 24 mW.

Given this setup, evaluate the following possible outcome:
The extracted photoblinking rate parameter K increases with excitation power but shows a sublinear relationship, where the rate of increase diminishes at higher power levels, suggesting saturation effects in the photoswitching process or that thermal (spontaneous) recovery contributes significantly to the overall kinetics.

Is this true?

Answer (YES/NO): NO